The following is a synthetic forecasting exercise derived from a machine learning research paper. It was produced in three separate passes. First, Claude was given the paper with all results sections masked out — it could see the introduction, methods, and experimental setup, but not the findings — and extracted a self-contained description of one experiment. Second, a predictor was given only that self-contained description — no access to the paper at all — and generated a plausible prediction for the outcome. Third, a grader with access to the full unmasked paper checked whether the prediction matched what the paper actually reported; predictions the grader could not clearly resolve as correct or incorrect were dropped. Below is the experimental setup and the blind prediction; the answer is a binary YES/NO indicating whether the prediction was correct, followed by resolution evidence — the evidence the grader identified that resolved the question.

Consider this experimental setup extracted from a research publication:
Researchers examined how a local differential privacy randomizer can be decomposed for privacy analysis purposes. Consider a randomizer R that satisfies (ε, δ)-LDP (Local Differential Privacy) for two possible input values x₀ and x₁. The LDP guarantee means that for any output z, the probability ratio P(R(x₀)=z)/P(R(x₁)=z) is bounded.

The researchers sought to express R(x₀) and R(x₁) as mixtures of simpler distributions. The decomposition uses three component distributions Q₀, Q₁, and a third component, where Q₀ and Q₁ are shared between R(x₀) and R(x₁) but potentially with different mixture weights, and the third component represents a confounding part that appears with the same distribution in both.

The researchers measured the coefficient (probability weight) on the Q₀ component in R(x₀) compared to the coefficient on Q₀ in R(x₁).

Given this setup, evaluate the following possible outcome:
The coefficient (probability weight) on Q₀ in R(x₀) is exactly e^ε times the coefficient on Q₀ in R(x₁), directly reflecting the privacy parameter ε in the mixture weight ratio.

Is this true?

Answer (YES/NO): YES